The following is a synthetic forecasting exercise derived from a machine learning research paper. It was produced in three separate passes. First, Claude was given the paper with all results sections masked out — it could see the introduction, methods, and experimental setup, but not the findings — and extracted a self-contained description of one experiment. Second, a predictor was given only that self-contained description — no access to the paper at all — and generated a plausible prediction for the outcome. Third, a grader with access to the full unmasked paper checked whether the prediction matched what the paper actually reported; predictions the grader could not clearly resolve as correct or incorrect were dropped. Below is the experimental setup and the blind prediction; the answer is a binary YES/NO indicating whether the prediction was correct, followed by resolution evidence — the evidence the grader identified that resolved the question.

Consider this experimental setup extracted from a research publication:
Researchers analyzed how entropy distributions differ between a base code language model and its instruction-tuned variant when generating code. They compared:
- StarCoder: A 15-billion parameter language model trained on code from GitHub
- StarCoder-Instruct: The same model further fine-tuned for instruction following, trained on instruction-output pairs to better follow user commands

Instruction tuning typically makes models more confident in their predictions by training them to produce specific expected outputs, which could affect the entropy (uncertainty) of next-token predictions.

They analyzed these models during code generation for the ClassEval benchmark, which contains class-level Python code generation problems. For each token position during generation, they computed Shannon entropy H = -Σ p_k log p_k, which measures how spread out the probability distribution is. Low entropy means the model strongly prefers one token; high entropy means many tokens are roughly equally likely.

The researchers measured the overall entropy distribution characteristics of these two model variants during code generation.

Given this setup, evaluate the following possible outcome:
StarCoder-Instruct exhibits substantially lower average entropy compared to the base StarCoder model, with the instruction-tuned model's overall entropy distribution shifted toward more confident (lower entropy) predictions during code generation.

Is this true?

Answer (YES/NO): YES